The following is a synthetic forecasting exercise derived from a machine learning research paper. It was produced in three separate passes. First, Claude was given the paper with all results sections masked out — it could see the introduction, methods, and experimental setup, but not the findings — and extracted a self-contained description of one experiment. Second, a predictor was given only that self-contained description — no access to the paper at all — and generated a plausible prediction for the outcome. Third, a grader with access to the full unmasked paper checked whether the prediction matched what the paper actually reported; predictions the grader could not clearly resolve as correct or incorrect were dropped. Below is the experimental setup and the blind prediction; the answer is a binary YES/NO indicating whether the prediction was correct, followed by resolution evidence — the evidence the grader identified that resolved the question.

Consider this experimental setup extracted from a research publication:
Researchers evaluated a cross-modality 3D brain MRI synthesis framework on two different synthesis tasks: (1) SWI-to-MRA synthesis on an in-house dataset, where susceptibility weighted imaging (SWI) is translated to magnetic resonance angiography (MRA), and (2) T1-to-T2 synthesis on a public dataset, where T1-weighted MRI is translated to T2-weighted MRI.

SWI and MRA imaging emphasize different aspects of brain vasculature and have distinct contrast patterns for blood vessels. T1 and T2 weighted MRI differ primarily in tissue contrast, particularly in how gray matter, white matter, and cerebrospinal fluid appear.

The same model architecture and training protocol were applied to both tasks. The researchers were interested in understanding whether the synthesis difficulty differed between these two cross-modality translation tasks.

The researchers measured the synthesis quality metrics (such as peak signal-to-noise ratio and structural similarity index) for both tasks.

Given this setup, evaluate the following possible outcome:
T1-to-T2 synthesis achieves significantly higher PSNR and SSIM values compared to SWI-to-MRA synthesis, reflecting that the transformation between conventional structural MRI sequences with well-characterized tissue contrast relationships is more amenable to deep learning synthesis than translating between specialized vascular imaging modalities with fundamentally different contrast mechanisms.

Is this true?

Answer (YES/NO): NO